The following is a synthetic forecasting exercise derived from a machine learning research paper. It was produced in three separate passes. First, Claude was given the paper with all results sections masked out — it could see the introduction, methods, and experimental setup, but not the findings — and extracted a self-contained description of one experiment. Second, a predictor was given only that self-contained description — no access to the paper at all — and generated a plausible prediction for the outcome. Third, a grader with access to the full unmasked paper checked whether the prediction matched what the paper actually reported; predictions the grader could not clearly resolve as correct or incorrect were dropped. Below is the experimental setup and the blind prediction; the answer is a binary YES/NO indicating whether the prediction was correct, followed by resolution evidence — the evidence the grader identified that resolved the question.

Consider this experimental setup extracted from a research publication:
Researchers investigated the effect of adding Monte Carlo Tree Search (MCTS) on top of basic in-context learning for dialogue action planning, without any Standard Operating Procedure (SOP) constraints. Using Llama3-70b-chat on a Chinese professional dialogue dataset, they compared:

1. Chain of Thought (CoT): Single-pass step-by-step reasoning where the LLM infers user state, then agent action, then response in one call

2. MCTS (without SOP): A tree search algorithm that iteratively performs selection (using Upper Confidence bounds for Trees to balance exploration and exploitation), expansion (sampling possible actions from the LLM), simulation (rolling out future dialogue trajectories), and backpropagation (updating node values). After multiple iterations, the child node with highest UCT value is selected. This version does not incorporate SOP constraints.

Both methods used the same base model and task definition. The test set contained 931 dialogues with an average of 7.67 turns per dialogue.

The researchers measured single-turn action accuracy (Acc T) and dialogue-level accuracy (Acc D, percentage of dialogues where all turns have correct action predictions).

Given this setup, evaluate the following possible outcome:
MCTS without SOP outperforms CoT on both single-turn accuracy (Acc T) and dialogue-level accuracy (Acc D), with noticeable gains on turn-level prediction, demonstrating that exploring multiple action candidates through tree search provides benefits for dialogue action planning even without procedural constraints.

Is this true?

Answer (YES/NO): YES